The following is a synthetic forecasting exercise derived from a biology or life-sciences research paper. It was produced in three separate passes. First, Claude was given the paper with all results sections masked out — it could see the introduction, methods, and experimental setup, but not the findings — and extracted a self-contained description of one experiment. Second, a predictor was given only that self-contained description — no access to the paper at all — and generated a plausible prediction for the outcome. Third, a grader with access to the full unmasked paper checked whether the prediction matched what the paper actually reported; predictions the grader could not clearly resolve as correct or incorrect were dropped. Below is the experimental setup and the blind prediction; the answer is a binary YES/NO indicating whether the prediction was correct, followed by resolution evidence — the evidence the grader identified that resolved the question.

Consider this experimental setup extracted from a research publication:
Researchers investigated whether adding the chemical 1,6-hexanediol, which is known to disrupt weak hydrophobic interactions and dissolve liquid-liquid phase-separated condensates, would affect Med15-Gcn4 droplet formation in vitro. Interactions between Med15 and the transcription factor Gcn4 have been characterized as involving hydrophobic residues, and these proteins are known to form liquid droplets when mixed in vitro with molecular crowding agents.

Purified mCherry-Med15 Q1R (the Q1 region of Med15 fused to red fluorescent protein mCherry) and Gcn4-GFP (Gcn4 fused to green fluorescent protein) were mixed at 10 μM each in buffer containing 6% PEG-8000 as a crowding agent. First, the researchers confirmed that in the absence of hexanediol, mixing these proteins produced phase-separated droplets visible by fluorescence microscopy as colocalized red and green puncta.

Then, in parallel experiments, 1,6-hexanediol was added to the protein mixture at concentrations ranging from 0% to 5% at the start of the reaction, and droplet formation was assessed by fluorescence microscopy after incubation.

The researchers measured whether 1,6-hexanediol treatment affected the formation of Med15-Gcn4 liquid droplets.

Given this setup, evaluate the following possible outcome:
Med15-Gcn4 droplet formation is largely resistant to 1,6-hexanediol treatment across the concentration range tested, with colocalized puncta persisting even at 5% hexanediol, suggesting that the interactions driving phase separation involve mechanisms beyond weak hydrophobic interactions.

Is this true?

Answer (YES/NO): NO